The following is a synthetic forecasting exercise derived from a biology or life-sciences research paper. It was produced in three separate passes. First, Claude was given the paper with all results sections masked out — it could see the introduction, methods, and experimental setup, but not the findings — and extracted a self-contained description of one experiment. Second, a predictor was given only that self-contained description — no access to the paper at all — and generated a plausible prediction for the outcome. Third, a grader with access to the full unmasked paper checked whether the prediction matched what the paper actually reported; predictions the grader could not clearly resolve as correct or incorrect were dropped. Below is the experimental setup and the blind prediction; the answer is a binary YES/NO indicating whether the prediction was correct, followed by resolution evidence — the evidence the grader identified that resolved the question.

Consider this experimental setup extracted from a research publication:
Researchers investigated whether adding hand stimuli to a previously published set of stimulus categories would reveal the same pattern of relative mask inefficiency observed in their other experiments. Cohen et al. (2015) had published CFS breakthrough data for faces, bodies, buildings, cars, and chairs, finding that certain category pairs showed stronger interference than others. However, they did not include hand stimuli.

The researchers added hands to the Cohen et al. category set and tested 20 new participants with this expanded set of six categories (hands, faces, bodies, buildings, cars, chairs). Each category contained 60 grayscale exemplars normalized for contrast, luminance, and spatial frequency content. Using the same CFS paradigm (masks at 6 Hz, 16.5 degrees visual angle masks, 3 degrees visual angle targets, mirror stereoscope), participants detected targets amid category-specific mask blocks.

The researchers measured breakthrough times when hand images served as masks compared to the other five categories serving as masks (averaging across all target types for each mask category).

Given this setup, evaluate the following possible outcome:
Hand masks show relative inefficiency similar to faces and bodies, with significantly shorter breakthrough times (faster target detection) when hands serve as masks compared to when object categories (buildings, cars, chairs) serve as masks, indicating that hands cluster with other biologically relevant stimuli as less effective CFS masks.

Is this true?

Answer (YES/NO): NO